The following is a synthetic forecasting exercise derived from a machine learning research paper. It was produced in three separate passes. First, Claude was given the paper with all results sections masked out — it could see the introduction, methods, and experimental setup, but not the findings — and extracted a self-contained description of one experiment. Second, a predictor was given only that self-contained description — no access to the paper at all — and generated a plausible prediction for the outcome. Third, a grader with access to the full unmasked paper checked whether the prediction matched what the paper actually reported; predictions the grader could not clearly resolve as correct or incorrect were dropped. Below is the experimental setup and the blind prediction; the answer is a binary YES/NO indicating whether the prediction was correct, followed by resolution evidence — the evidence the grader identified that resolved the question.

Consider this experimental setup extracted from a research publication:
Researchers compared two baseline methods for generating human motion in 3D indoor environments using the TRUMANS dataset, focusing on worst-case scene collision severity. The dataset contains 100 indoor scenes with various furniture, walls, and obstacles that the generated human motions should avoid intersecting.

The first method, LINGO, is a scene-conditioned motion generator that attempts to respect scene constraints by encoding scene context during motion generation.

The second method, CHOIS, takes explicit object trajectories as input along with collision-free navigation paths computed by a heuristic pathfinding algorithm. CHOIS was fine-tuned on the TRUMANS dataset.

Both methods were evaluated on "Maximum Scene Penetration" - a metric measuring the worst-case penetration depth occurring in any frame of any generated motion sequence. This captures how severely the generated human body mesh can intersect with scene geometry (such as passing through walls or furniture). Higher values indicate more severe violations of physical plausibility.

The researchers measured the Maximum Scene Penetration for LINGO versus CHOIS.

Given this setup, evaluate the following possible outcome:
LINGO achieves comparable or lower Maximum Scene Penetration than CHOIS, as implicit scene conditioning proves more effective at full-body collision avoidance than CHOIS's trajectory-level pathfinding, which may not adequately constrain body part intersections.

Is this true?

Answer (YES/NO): YES